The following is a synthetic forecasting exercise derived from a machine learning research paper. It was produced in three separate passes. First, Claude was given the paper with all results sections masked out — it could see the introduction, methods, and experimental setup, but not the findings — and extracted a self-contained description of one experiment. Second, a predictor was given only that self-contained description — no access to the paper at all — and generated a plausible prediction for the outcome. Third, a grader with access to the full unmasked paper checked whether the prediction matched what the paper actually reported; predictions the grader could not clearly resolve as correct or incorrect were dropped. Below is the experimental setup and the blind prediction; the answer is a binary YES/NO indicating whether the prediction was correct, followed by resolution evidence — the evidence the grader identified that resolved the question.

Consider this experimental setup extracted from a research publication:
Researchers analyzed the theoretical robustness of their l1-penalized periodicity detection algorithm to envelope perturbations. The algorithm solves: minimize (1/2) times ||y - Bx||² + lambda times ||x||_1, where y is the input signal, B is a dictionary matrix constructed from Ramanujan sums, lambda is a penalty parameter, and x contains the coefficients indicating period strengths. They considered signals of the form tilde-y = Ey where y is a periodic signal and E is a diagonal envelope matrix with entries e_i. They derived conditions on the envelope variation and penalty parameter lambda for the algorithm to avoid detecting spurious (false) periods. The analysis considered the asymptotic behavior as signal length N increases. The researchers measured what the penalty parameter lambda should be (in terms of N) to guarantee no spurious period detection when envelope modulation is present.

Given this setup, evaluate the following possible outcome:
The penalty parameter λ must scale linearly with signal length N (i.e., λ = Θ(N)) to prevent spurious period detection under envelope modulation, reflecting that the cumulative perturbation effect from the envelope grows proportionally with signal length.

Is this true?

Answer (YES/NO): NO